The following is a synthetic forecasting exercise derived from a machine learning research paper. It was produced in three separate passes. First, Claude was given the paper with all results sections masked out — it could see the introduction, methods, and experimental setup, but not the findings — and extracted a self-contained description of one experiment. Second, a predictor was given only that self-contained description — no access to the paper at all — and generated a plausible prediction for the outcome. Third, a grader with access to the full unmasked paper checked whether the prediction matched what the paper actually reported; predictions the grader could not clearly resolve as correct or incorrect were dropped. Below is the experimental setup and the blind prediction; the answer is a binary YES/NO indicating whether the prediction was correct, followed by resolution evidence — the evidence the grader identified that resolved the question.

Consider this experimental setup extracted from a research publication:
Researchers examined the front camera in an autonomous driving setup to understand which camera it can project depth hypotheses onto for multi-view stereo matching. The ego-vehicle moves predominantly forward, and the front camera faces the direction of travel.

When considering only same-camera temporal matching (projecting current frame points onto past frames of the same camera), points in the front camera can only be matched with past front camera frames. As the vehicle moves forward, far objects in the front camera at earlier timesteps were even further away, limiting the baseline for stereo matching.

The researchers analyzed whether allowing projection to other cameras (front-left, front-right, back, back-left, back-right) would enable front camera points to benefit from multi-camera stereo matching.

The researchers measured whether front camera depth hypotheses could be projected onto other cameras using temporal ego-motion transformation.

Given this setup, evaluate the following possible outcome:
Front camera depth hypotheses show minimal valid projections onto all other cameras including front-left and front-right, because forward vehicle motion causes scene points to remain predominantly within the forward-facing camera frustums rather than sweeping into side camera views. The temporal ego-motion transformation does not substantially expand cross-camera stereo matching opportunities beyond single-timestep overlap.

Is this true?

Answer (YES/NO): YES